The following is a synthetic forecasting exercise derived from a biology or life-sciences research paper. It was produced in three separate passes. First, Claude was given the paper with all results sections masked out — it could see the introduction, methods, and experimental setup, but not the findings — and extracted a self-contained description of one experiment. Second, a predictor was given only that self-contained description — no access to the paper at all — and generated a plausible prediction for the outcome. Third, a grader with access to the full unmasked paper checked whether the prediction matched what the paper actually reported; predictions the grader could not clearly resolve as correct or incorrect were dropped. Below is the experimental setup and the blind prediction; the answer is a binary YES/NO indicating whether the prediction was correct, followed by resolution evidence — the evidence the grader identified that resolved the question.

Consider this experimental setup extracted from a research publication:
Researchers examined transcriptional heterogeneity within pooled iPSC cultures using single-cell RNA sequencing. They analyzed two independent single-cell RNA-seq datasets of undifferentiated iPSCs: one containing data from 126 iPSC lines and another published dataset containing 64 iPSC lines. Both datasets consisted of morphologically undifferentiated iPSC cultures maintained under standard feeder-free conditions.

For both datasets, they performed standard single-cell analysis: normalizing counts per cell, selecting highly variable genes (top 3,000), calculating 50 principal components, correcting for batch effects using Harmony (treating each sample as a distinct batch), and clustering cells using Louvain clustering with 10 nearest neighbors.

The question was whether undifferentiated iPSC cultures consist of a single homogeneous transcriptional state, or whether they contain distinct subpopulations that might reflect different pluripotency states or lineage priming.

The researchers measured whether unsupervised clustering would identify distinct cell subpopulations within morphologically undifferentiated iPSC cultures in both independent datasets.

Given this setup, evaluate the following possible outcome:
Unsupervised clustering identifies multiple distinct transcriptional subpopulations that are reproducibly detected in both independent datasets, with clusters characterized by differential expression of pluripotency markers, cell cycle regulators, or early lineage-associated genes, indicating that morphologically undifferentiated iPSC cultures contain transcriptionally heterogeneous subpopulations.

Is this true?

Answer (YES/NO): YES